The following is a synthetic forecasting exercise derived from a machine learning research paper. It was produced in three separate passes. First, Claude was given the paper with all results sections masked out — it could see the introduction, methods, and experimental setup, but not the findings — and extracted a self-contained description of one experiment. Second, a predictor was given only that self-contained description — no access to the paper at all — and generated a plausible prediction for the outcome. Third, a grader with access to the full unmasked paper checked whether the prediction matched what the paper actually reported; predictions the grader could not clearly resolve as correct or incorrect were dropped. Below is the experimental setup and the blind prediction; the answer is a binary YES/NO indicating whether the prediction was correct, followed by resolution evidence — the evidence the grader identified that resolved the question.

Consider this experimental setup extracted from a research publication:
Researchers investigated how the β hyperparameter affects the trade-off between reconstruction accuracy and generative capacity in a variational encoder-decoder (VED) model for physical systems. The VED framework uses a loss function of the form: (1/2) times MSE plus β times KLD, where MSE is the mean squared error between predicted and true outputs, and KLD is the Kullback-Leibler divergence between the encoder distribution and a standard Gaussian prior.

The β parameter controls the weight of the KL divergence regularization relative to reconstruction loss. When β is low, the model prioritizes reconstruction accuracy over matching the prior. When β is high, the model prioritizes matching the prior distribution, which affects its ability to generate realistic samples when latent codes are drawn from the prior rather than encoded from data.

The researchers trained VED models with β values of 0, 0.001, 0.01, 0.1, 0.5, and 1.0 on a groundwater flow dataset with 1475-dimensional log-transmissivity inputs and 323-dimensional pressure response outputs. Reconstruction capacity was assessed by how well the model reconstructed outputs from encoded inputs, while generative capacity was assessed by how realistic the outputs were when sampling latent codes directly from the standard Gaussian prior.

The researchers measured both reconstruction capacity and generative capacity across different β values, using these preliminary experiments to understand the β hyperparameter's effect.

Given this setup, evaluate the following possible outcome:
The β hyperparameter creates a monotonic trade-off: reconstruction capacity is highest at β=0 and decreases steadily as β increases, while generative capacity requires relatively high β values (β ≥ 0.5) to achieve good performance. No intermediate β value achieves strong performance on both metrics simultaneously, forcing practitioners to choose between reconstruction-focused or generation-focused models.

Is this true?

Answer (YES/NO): YES